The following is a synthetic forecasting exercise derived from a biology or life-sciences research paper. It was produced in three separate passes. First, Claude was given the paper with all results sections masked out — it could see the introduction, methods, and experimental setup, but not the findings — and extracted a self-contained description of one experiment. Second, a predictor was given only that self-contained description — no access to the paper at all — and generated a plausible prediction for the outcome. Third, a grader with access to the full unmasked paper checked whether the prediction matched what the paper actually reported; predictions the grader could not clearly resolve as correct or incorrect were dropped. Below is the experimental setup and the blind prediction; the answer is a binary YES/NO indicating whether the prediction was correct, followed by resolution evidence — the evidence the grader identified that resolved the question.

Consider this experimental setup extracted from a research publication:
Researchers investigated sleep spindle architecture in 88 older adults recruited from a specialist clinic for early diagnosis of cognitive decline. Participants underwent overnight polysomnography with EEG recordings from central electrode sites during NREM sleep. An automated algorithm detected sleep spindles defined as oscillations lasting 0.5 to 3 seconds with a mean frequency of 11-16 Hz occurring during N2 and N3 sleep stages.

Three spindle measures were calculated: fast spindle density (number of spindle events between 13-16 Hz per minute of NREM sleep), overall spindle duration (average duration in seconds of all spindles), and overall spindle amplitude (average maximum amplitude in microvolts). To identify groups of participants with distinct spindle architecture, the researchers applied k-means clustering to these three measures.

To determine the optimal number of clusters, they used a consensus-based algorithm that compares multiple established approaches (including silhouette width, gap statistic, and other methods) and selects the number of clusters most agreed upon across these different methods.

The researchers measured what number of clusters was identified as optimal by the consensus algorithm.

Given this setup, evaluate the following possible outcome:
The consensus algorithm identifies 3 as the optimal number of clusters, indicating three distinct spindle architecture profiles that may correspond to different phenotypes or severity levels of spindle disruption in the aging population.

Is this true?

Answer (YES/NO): YES